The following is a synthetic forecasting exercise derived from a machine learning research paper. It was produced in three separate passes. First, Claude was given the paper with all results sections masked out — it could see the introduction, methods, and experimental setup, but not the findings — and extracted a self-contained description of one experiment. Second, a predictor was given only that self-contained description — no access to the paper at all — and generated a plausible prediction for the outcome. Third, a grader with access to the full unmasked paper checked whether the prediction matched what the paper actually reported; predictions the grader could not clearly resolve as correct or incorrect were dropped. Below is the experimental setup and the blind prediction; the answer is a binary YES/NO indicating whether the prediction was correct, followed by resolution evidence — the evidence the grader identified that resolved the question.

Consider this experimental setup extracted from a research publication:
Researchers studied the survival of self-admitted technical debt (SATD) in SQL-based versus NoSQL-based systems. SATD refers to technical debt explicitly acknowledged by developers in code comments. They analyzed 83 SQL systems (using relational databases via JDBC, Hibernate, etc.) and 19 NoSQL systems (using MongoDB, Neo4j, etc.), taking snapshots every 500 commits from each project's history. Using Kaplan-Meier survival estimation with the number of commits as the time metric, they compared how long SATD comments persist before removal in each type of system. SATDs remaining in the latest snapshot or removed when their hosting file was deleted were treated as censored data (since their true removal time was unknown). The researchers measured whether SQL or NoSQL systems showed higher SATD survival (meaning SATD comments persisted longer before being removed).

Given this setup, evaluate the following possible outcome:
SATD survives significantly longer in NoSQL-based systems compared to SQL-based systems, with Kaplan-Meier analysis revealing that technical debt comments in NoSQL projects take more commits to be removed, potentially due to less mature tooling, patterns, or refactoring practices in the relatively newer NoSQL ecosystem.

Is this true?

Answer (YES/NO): NO